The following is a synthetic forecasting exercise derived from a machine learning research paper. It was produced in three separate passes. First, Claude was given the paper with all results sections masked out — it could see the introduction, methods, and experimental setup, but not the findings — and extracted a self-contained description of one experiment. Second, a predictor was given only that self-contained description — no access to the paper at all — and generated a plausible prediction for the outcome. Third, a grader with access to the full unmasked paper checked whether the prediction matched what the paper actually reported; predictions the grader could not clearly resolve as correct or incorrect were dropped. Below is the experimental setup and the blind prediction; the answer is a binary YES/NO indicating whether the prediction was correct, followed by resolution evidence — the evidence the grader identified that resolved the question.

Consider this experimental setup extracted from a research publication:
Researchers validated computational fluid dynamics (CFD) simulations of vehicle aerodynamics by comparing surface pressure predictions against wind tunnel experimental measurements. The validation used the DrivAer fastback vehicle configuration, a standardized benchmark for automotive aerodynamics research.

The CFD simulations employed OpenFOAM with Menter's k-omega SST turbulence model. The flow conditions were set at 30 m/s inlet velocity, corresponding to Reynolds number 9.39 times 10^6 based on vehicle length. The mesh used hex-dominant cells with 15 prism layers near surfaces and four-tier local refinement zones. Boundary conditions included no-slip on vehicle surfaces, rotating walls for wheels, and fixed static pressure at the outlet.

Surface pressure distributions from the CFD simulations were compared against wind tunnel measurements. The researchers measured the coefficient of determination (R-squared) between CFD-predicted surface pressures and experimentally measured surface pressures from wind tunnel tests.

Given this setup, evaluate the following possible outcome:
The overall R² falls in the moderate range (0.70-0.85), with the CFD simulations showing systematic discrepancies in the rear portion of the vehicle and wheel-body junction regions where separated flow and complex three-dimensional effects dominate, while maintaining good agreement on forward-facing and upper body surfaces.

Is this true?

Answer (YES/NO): NO